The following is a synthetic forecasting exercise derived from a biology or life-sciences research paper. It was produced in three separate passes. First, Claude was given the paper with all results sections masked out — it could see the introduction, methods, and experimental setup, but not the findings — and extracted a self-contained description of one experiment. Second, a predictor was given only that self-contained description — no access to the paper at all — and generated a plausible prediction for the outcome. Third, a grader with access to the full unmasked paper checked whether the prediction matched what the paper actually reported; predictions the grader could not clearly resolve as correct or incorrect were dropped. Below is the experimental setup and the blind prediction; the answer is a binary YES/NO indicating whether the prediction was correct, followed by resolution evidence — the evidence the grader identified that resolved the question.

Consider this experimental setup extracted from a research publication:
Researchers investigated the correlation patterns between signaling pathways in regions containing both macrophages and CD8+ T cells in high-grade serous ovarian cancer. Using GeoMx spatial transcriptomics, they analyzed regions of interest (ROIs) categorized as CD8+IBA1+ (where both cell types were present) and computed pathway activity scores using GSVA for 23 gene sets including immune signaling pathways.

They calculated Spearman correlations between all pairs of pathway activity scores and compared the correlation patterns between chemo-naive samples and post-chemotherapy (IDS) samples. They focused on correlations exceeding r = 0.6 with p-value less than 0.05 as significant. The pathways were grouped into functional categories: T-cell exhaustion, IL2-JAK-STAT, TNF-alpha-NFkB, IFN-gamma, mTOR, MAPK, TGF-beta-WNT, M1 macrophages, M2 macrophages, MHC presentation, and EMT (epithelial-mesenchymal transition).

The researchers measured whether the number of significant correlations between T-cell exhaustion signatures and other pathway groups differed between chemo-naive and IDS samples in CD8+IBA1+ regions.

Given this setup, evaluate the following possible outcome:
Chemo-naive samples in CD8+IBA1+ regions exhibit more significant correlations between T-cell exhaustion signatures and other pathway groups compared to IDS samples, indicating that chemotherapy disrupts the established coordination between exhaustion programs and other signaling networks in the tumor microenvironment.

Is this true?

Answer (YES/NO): NO